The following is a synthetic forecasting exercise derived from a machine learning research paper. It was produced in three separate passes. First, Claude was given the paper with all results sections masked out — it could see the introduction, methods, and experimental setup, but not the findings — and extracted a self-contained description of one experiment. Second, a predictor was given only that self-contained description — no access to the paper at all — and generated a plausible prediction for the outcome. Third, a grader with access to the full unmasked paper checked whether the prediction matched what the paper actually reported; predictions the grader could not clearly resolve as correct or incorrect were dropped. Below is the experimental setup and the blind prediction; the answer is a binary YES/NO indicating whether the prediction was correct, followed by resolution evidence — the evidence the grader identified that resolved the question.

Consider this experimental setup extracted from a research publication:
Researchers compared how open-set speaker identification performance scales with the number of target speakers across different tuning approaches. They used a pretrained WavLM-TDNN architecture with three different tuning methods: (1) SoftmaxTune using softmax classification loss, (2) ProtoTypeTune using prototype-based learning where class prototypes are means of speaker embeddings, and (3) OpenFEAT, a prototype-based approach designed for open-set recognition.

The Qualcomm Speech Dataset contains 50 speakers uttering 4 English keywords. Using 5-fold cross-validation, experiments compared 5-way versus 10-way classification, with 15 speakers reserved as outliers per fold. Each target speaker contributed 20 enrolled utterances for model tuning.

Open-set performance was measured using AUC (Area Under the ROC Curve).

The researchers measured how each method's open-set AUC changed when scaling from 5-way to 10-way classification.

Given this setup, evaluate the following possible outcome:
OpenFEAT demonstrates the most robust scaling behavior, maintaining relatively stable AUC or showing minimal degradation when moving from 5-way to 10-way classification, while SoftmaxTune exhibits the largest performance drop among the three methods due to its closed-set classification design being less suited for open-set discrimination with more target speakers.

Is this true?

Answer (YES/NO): NO